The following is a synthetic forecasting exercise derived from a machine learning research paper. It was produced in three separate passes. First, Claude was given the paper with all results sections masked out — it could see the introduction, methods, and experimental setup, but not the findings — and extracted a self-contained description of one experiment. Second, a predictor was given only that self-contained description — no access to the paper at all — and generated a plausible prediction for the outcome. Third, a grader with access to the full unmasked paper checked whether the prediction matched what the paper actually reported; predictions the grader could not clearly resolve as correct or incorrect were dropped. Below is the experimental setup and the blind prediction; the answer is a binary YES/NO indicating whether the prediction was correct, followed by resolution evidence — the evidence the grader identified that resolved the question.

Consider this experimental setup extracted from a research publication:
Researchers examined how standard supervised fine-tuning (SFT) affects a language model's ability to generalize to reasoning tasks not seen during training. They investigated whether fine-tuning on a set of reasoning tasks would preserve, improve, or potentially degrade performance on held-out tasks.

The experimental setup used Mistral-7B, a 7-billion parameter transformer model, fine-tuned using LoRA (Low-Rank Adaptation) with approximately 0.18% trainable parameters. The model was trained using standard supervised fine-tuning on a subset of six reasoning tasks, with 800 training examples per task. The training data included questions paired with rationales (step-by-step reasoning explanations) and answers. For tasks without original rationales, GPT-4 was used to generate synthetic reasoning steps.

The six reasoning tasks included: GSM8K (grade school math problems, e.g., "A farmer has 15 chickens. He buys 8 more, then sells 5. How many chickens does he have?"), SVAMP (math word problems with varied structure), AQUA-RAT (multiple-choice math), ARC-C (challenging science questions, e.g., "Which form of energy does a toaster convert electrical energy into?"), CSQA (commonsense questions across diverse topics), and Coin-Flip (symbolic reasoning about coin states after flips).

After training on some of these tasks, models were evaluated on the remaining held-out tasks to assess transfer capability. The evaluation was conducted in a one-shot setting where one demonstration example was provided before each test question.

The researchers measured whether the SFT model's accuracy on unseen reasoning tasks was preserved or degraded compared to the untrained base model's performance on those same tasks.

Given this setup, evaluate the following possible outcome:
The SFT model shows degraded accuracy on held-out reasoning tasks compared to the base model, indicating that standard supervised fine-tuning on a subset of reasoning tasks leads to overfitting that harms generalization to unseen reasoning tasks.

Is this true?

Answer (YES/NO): NO